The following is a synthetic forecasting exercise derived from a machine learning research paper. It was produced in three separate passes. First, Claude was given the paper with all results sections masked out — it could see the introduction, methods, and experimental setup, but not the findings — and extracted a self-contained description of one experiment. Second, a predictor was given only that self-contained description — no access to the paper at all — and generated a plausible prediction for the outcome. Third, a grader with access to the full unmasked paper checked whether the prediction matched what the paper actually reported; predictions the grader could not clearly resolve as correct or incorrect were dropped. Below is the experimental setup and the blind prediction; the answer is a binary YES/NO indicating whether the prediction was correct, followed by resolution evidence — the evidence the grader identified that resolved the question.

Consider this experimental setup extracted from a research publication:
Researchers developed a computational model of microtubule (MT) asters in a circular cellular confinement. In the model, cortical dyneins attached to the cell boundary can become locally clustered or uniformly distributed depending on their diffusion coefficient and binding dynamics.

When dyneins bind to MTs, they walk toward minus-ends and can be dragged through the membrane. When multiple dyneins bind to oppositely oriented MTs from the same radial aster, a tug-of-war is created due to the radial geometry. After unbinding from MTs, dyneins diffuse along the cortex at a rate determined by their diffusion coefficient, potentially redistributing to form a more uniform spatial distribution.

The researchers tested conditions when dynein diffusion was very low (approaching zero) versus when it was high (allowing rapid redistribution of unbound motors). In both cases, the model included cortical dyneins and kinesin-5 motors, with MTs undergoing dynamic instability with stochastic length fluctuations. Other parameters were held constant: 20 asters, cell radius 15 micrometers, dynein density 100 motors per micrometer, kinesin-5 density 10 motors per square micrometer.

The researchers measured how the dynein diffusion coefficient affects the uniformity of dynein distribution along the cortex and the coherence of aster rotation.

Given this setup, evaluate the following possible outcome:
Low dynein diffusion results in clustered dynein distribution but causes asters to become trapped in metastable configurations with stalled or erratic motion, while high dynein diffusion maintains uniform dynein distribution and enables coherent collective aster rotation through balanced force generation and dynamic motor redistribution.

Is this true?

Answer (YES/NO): YES